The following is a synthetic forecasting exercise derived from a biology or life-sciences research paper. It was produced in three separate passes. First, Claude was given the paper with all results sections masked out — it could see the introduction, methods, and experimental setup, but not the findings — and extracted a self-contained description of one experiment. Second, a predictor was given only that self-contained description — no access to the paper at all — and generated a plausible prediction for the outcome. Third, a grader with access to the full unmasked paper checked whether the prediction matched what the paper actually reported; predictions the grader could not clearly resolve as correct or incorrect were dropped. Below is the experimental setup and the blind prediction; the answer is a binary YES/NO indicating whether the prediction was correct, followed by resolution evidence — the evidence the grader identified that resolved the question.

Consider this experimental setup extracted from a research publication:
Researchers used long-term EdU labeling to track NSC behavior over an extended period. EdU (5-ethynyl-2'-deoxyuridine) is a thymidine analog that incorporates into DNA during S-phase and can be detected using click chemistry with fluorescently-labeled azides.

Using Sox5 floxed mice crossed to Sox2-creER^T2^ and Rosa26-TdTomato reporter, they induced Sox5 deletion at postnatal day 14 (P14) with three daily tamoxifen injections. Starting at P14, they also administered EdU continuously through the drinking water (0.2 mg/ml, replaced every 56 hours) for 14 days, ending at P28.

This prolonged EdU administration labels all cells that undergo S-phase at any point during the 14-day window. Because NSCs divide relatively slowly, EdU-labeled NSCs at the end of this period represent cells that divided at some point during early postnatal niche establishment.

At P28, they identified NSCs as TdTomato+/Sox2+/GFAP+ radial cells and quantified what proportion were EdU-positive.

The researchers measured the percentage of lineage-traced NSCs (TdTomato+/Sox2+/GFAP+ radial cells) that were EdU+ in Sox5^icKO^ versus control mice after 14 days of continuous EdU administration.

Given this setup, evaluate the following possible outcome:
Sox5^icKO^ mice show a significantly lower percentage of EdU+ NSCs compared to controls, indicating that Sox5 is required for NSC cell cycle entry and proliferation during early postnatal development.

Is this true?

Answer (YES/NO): NO